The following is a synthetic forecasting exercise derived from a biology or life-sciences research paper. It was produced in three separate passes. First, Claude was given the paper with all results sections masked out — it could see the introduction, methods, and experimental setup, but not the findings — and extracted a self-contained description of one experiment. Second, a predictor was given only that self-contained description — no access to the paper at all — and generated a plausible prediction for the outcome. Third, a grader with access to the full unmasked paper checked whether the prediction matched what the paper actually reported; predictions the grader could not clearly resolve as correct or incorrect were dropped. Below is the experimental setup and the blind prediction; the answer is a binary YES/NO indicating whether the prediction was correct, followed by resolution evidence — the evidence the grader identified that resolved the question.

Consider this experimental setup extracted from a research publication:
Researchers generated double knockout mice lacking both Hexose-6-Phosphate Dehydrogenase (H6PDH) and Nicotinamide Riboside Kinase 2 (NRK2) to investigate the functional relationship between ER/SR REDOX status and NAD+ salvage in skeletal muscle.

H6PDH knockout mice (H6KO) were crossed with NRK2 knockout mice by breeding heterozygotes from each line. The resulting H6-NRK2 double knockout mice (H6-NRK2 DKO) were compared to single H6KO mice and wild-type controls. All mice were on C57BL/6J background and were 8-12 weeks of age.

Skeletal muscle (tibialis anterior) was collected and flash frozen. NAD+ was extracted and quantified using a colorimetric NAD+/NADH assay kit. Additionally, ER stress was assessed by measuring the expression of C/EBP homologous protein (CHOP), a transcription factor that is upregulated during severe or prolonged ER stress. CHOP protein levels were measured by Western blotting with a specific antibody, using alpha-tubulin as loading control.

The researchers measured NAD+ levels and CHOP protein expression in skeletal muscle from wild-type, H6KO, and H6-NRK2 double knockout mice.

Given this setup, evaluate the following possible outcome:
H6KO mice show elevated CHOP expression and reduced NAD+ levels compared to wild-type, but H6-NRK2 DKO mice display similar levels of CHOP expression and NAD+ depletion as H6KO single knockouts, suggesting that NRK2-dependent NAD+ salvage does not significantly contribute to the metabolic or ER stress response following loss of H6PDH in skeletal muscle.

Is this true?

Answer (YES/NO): NO